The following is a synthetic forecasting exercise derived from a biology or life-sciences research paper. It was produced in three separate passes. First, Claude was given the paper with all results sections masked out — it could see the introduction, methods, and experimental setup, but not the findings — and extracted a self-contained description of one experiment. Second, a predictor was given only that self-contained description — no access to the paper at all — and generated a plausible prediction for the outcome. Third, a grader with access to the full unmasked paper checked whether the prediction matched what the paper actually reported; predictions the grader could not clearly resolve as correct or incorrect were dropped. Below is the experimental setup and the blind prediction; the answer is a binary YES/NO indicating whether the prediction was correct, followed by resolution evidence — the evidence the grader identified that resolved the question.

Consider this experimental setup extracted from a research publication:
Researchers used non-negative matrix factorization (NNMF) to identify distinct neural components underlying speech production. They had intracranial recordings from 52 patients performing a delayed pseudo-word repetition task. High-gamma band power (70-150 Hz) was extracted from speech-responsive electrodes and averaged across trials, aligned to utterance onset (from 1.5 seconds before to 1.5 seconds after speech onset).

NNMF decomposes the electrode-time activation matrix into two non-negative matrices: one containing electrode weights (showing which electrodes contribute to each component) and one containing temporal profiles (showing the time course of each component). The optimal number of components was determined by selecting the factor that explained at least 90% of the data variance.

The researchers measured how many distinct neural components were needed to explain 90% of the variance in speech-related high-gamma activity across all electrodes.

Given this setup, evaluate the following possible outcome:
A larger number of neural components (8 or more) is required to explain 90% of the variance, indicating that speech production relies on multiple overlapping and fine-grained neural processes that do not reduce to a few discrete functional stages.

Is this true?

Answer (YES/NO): NO